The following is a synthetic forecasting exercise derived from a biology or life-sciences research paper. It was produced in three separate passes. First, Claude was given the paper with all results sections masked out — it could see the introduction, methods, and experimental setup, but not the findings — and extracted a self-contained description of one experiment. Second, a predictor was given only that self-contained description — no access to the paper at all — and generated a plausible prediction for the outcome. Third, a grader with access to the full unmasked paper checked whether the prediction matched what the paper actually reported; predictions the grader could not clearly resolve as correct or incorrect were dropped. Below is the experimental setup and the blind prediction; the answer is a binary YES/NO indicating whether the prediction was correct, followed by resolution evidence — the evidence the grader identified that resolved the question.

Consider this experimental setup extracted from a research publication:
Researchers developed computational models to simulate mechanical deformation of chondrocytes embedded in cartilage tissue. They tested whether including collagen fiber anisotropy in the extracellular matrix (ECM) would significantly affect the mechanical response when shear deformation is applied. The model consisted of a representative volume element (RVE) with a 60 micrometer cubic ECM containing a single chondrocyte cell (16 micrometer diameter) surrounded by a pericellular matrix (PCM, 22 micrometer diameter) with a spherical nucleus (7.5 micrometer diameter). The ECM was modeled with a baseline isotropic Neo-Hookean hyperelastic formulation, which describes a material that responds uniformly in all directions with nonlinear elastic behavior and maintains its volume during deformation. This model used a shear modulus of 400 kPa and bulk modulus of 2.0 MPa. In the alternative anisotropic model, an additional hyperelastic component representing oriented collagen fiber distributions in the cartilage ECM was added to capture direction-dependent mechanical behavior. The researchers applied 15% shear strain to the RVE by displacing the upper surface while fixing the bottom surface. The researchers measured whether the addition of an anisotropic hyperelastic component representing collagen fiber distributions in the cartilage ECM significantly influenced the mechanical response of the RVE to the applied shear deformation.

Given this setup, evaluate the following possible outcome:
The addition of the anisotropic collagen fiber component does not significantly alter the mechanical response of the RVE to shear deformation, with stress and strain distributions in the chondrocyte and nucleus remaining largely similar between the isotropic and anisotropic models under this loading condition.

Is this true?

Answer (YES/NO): YES